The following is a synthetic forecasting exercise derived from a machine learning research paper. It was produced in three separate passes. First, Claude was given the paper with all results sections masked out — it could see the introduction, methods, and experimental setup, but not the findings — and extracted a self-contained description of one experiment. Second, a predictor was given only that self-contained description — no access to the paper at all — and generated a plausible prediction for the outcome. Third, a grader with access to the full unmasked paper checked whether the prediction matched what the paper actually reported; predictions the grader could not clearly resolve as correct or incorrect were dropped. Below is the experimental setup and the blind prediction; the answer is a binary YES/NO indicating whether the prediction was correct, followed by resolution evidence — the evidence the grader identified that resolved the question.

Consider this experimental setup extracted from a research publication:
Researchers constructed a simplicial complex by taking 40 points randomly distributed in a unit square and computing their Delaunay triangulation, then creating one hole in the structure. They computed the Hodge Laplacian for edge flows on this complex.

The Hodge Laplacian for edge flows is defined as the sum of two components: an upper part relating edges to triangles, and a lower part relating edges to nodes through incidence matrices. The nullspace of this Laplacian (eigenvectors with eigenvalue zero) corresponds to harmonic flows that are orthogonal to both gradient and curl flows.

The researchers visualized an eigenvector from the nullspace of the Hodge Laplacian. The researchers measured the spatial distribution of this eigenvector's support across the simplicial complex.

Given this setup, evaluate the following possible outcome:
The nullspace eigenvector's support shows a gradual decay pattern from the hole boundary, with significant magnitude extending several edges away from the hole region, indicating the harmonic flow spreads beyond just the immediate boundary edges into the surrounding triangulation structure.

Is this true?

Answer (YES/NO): NO